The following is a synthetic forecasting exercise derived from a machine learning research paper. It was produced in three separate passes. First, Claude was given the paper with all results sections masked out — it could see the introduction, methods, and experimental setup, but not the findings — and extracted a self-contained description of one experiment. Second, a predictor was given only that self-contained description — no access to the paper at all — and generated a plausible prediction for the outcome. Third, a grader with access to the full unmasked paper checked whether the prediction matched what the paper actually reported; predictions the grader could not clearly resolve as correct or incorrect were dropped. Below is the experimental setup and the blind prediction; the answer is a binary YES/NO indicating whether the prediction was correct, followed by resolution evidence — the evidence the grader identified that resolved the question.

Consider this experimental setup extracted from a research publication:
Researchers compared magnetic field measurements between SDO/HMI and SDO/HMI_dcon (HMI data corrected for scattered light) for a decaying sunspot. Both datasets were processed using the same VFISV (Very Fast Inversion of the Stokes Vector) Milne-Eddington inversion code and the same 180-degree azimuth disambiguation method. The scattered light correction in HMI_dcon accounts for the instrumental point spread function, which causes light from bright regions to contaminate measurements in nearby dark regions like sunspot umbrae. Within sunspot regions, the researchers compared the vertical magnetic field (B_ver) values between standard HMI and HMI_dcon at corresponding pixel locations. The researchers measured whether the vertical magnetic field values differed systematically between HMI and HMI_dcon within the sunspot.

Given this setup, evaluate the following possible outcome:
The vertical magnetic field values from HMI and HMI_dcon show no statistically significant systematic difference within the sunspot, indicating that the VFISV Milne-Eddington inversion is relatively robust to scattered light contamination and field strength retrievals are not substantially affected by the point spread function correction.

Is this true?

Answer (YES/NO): NO